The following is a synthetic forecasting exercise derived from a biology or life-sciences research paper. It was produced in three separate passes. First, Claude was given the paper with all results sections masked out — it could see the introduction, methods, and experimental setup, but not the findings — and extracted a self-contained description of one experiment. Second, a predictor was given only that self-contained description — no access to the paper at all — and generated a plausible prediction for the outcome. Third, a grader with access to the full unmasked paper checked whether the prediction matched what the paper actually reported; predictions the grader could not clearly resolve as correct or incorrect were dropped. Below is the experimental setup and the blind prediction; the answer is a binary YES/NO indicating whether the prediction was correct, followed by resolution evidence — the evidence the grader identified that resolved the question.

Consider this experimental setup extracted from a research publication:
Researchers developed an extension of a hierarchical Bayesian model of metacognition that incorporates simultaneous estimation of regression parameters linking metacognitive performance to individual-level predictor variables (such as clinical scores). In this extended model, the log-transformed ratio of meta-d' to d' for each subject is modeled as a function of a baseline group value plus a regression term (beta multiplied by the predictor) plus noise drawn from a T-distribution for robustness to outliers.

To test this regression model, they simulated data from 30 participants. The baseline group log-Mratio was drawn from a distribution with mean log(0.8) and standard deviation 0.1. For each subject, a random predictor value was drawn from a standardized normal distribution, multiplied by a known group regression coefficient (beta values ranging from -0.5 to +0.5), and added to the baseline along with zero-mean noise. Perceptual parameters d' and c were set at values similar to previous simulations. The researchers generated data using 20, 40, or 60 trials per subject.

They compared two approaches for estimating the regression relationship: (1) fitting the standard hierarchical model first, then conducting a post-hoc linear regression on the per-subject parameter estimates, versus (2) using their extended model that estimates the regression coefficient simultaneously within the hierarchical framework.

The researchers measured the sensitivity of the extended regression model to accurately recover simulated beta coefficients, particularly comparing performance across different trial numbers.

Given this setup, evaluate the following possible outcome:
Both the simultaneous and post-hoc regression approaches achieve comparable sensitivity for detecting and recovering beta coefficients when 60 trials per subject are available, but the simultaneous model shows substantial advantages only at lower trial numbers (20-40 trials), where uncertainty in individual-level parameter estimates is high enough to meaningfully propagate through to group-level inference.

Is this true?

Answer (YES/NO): NO